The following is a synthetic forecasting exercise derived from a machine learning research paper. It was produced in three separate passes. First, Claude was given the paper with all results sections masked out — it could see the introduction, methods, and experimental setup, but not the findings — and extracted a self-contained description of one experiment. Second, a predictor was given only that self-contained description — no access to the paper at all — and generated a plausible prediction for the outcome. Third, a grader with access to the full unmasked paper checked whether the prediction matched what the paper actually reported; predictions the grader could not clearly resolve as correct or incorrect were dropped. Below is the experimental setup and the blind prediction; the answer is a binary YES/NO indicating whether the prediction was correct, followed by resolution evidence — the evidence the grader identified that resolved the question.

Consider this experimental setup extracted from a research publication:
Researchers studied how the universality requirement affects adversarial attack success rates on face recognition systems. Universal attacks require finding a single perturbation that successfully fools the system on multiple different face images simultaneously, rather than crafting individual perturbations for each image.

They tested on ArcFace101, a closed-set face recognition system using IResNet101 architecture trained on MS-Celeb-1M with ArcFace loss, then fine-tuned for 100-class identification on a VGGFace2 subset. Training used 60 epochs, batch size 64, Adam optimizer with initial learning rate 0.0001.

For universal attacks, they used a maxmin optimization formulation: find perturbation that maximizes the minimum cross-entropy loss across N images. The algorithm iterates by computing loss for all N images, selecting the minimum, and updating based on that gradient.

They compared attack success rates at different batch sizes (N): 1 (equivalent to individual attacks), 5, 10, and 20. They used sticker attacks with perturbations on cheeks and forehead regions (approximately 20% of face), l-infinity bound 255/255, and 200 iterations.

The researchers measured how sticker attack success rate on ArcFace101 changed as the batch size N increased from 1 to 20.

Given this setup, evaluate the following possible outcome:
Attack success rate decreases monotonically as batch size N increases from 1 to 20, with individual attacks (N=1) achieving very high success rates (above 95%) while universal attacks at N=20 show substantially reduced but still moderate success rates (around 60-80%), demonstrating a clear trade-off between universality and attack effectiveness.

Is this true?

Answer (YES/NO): NO